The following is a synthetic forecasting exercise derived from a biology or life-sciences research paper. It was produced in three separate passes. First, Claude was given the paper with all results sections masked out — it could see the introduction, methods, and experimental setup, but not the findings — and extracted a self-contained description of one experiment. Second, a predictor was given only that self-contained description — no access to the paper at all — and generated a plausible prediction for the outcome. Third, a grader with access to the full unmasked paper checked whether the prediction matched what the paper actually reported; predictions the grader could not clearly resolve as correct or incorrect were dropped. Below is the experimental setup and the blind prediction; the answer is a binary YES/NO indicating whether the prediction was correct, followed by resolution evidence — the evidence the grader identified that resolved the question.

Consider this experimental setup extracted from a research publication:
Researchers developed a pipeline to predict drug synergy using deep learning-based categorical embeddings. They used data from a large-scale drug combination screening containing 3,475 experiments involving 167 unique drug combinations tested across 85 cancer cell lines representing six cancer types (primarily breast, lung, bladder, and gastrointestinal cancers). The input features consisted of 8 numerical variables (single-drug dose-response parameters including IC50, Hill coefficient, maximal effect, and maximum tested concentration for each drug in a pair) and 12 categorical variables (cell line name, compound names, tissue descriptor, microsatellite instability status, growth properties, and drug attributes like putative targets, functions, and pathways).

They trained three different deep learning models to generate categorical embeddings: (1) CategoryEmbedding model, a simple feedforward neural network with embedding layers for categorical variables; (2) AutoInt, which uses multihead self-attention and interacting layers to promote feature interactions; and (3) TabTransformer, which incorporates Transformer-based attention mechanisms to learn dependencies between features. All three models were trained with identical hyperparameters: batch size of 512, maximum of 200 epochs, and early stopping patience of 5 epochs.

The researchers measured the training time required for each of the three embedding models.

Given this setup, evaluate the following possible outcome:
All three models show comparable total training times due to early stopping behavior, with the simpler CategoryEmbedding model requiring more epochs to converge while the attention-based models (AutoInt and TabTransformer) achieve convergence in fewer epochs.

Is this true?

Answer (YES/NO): NO